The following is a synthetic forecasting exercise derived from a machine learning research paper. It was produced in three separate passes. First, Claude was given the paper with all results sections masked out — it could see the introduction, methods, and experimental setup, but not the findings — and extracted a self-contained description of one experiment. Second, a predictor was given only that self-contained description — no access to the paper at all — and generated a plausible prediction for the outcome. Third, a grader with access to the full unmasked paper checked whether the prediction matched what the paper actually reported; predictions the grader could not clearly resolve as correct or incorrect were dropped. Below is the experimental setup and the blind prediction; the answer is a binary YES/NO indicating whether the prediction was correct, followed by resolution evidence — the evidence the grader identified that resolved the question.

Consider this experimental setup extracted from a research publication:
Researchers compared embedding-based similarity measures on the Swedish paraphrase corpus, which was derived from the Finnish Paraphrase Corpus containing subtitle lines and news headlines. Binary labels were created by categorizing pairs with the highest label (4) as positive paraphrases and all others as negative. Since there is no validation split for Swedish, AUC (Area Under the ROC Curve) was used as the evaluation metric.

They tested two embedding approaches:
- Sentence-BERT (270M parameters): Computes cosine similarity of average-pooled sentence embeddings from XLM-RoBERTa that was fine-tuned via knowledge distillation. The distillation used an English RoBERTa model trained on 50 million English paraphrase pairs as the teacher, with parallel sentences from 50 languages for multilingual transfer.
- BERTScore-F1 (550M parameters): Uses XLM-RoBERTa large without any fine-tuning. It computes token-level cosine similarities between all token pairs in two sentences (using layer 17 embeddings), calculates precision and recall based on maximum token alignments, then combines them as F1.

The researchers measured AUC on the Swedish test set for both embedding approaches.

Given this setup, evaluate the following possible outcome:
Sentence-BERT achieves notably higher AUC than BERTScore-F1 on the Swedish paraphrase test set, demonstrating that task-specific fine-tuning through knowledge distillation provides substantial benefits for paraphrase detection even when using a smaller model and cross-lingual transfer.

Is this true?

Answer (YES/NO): YES